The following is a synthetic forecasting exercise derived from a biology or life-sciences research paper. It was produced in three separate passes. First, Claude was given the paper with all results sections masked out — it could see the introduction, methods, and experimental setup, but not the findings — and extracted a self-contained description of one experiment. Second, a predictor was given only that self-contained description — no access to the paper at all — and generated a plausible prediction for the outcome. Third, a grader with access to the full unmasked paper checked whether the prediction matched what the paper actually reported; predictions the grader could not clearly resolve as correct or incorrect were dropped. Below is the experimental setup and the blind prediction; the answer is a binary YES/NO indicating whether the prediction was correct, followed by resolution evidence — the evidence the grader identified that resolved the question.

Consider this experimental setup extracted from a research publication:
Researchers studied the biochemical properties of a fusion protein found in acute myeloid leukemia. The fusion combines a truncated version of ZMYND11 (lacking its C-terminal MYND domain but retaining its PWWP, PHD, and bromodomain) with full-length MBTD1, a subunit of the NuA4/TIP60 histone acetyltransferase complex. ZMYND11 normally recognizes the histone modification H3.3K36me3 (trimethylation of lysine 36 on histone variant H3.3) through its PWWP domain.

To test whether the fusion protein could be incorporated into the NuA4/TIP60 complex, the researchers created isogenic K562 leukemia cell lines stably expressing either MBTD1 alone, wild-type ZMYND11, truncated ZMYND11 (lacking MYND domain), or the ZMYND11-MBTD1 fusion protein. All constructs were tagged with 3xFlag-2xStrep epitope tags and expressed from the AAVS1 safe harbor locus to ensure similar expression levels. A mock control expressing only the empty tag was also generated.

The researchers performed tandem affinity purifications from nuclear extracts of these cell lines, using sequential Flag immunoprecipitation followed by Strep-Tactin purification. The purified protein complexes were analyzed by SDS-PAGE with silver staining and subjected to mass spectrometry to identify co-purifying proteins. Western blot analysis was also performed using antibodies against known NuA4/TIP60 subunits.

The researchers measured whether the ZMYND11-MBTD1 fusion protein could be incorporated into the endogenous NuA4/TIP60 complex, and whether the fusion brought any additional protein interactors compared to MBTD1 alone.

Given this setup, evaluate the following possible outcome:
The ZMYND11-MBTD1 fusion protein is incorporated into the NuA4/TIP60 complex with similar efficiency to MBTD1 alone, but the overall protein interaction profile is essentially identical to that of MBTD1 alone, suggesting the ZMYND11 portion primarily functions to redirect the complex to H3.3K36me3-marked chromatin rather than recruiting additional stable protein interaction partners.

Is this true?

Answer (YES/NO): YES